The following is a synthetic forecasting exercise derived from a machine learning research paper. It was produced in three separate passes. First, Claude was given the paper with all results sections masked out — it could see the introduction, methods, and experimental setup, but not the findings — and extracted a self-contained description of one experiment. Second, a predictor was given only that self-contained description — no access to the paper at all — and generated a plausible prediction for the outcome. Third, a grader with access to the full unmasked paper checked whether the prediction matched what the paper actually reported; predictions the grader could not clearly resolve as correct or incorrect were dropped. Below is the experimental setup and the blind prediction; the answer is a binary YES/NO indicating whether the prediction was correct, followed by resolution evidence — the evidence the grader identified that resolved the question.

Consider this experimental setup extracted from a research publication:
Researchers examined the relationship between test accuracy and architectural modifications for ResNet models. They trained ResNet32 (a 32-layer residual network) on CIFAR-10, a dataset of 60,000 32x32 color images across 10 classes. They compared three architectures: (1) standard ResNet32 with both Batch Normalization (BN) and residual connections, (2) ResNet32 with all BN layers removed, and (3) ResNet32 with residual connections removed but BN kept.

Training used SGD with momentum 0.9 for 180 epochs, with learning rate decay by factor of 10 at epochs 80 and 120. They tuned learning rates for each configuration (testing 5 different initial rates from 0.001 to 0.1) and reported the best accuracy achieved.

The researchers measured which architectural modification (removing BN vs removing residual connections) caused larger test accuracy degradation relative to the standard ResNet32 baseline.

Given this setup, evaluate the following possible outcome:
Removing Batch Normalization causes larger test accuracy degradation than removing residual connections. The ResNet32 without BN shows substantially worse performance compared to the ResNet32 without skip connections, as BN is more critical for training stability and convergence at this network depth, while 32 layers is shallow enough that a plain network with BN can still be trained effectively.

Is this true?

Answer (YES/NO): YES